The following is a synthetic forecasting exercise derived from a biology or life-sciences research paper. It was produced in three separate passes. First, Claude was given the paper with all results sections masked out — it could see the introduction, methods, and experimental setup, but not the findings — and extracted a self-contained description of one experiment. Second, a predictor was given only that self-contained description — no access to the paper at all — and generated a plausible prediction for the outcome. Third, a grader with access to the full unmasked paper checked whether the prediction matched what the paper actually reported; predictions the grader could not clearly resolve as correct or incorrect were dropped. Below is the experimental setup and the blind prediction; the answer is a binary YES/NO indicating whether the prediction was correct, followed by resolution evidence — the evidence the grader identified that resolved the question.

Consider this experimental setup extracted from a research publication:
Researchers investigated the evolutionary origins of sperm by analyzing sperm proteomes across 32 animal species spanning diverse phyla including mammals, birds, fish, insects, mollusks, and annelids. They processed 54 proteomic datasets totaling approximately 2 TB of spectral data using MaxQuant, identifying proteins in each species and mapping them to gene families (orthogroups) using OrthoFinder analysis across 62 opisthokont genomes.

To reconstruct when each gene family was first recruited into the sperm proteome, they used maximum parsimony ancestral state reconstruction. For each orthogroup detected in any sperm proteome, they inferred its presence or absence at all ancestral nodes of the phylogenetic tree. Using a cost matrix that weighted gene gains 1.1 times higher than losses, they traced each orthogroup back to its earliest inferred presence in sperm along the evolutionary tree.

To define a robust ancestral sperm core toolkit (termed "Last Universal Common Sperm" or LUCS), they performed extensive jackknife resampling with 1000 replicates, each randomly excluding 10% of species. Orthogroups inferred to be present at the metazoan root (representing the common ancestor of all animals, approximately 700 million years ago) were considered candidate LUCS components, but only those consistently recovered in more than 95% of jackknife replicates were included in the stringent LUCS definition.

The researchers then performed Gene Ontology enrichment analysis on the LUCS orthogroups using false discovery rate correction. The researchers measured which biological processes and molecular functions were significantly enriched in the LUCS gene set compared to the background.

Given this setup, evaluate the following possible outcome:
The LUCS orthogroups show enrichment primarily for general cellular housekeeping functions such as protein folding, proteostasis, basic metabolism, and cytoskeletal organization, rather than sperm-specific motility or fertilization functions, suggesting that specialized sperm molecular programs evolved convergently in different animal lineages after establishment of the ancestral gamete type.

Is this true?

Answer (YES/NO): NO